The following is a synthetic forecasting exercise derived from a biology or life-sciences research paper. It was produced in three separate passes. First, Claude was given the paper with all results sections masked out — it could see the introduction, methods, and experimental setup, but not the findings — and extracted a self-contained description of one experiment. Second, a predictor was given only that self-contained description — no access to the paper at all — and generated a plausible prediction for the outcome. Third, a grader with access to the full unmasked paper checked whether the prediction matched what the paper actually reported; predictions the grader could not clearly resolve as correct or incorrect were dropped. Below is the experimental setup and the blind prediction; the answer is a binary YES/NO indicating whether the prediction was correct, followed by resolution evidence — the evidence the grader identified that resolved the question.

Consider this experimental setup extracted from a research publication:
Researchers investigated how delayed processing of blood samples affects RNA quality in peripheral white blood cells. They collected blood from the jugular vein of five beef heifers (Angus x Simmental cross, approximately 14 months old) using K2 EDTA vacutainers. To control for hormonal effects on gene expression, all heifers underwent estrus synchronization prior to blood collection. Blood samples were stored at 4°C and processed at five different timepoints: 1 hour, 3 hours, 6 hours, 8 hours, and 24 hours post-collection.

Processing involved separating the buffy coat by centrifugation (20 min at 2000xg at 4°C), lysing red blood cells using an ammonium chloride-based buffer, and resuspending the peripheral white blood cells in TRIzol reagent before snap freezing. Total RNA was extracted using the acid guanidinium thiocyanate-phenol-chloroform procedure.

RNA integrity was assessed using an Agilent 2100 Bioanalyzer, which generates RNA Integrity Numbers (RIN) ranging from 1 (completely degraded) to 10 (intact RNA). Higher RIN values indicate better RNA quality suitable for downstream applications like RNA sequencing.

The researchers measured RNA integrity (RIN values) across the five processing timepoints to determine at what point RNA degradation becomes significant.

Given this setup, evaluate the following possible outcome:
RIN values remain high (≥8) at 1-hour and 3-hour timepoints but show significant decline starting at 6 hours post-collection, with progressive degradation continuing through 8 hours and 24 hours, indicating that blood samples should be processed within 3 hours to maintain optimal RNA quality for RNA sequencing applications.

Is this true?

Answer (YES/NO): NO